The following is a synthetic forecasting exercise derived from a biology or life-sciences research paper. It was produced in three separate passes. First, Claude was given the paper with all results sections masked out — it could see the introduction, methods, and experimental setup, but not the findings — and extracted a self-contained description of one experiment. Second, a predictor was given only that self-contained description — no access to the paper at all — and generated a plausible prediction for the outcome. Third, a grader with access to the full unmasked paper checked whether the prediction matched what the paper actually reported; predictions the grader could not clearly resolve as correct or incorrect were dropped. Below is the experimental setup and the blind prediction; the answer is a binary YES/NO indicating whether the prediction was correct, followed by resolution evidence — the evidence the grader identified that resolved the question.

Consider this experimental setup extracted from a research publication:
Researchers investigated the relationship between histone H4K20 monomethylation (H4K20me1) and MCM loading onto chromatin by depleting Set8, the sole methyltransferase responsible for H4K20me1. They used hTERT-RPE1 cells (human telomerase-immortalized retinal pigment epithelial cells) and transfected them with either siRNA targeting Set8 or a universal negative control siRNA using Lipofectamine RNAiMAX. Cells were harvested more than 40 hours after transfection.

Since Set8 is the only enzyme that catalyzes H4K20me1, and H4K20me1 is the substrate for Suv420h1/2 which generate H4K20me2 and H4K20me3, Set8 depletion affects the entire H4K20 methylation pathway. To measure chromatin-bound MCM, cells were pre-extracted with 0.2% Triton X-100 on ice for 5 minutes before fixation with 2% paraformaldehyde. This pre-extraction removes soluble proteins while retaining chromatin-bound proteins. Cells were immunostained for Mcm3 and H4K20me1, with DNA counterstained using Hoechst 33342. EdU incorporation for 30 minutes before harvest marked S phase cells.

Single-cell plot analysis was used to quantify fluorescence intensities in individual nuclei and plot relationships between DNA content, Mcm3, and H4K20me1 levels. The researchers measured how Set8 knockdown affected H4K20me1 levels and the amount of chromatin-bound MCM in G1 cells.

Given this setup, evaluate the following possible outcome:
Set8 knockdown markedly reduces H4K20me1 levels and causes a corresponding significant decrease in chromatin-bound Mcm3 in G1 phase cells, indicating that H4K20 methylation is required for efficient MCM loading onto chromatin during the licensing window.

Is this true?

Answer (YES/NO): NO